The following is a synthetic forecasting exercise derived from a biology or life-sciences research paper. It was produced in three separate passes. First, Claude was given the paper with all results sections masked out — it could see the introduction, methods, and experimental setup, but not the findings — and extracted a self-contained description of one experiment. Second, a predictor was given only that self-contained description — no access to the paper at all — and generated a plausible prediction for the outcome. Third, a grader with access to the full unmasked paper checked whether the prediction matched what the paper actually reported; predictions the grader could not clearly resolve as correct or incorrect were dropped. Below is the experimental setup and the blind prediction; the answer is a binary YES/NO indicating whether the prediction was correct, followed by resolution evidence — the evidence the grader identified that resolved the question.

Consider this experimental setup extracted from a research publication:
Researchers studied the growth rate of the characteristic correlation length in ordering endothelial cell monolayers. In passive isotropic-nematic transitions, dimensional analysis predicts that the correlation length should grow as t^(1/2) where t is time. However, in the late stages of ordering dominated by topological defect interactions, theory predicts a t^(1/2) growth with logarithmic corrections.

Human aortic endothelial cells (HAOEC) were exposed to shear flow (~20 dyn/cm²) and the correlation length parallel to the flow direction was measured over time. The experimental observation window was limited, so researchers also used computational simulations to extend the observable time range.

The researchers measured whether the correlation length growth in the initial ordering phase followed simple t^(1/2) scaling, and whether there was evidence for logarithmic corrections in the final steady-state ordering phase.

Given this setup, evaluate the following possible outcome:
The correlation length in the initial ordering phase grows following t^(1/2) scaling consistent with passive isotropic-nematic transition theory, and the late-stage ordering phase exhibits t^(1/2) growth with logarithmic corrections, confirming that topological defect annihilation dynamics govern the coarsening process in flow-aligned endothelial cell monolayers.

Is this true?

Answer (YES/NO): YES